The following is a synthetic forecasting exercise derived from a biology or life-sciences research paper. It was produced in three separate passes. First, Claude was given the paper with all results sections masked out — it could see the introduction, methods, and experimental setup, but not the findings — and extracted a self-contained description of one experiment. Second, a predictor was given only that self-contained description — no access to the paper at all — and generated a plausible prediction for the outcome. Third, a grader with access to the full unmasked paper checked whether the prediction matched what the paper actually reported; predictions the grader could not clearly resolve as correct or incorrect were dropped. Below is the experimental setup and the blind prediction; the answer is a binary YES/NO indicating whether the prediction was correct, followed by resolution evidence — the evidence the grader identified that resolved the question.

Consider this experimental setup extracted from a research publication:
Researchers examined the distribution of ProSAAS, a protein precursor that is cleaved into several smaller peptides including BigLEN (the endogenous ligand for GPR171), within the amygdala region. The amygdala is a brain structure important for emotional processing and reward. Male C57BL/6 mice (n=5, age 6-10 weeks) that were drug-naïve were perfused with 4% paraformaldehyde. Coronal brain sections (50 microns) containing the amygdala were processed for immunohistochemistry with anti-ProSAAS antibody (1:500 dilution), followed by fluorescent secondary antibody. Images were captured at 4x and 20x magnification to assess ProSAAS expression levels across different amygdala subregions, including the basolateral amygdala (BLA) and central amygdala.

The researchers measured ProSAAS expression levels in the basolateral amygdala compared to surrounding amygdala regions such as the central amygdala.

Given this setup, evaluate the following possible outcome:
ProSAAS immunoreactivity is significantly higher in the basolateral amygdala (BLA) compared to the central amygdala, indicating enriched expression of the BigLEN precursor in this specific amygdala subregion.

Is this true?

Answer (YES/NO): NO